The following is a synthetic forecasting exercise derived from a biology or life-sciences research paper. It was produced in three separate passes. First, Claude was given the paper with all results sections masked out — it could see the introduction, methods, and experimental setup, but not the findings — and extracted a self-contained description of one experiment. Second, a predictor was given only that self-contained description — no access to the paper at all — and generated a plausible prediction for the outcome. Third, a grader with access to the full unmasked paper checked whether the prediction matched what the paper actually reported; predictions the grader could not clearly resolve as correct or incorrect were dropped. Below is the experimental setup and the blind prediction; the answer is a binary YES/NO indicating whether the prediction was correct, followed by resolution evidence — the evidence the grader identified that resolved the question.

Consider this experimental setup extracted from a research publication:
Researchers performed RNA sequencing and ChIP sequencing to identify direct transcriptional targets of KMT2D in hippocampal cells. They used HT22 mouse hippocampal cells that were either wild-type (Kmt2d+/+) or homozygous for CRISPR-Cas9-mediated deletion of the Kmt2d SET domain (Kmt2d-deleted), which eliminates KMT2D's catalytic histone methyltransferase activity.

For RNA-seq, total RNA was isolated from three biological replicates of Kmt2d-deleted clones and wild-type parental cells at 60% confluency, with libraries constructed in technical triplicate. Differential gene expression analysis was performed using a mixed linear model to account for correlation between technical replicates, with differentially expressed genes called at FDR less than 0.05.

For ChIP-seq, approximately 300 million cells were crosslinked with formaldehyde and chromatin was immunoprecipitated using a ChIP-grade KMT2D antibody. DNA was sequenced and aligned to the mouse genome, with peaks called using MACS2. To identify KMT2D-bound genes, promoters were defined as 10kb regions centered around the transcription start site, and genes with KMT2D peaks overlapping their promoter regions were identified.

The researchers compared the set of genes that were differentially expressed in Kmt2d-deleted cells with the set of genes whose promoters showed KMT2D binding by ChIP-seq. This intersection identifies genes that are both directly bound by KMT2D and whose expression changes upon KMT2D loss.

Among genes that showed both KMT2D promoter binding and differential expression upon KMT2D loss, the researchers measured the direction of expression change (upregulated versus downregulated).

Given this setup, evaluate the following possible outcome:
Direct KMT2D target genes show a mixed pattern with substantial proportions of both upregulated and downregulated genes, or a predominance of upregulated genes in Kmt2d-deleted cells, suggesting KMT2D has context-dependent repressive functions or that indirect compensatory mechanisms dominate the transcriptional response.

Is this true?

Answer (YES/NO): NO